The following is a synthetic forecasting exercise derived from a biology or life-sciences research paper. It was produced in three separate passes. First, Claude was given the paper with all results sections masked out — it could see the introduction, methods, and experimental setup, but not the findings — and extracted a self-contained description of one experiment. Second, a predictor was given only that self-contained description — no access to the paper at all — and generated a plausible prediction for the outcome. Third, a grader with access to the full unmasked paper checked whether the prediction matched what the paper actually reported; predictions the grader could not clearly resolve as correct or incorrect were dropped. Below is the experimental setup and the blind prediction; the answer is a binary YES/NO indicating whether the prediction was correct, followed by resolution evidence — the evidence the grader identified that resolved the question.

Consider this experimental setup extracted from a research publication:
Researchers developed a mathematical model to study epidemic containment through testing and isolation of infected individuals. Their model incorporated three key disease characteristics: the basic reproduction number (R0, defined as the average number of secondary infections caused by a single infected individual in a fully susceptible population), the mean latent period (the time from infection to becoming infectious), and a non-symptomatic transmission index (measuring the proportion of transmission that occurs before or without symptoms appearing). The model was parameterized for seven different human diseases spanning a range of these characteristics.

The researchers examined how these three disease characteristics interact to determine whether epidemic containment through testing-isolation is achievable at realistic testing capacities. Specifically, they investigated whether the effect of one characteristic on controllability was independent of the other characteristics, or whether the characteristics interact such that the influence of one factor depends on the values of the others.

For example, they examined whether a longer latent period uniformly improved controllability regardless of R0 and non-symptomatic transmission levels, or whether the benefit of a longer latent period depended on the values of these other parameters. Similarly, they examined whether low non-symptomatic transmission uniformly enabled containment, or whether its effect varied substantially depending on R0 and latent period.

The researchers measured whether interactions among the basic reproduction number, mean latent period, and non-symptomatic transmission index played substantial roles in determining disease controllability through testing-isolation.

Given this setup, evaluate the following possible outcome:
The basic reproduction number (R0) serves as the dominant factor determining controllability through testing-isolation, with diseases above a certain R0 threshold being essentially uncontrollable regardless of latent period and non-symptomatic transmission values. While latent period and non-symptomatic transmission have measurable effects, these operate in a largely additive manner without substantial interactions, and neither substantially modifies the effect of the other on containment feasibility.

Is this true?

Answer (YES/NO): NO